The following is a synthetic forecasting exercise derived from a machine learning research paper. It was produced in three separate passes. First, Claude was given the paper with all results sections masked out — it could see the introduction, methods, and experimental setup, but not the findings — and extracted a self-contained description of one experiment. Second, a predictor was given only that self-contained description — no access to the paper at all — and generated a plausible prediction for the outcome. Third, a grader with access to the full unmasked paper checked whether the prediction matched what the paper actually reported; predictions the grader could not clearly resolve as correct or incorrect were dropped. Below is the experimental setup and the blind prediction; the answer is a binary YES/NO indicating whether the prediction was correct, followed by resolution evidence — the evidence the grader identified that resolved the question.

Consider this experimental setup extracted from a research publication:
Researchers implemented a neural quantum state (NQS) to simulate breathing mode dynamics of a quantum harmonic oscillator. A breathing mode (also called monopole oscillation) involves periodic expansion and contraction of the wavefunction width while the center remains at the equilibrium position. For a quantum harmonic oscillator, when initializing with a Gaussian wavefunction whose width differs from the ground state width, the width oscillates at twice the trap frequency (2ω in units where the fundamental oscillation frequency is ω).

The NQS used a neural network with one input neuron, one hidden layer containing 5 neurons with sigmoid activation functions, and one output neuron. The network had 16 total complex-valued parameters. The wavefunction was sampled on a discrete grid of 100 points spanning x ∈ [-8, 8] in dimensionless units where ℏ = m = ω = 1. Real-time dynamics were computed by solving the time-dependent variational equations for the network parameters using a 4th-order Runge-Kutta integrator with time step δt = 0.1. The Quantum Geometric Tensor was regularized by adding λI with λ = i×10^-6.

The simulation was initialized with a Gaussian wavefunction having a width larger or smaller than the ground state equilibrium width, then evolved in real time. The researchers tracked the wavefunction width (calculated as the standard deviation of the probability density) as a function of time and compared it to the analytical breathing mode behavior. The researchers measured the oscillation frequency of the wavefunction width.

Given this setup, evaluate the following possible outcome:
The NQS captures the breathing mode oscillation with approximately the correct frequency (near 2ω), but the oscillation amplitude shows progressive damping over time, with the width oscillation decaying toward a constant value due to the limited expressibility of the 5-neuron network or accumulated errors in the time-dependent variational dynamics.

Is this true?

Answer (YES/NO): NO